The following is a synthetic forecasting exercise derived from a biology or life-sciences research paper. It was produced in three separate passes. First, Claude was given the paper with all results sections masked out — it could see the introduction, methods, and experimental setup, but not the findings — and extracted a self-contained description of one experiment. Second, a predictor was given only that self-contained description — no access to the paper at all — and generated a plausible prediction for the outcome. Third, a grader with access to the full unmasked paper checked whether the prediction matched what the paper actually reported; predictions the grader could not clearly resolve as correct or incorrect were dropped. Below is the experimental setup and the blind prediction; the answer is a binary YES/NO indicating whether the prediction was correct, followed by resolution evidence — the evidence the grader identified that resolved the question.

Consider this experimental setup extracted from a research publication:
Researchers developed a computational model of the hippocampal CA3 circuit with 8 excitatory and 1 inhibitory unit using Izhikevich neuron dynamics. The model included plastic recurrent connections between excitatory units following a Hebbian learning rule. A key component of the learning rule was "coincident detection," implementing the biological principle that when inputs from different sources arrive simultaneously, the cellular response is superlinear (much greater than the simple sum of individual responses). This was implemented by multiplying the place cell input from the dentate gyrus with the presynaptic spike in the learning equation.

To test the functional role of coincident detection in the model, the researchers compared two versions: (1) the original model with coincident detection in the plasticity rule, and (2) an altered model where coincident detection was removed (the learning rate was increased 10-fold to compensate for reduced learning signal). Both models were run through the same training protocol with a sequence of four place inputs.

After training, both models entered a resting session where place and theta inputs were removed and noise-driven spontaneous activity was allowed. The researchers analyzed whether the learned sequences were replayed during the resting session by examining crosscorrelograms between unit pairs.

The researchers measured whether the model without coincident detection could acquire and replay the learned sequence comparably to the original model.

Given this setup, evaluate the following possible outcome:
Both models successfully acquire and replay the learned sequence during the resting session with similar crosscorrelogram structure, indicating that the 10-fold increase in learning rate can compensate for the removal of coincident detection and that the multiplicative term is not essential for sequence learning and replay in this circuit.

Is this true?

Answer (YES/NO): NO